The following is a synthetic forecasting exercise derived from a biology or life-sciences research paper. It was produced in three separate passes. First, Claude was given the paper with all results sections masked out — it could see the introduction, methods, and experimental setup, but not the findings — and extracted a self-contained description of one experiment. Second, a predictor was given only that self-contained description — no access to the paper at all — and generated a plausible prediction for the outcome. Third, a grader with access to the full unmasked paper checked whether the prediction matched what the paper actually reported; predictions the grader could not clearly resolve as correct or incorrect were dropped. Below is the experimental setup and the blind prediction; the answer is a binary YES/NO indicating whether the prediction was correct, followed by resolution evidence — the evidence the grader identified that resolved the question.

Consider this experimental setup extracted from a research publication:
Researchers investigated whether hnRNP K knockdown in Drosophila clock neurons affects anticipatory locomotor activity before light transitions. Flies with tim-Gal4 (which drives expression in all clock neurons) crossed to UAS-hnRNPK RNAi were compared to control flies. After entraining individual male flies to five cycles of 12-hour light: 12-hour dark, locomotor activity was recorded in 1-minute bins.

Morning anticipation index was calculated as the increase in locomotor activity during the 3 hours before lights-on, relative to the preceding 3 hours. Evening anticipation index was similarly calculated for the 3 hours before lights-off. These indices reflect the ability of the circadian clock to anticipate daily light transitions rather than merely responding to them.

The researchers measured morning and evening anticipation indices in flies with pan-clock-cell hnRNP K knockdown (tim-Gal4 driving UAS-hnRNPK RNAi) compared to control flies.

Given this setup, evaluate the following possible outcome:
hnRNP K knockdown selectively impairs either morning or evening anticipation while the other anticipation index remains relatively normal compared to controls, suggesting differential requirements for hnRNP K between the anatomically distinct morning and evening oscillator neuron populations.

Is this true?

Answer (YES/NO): NO